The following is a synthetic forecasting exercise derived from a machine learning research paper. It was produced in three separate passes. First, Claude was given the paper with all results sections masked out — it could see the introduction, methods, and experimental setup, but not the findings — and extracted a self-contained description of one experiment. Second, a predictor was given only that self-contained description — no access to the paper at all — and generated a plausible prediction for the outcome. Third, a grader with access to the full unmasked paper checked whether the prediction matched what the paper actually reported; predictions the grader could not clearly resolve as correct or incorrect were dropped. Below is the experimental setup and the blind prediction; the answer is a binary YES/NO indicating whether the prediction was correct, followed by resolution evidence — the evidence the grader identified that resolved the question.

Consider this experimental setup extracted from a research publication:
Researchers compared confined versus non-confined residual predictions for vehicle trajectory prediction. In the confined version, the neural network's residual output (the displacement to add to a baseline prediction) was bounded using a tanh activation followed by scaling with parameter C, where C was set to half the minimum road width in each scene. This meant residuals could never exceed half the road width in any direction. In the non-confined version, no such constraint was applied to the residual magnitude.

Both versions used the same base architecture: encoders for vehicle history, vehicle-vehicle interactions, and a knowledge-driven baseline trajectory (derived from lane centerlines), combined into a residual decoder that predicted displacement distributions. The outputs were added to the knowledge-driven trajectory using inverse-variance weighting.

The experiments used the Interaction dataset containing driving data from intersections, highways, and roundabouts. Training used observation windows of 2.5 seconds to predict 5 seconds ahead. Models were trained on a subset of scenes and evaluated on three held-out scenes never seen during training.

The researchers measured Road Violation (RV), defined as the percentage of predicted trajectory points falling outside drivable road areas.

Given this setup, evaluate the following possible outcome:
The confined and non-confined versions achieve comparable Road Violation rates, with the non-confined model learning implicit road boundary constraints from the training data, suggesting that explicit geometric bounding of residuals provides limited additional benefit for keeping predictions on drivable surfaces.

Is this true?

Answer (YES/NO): NO